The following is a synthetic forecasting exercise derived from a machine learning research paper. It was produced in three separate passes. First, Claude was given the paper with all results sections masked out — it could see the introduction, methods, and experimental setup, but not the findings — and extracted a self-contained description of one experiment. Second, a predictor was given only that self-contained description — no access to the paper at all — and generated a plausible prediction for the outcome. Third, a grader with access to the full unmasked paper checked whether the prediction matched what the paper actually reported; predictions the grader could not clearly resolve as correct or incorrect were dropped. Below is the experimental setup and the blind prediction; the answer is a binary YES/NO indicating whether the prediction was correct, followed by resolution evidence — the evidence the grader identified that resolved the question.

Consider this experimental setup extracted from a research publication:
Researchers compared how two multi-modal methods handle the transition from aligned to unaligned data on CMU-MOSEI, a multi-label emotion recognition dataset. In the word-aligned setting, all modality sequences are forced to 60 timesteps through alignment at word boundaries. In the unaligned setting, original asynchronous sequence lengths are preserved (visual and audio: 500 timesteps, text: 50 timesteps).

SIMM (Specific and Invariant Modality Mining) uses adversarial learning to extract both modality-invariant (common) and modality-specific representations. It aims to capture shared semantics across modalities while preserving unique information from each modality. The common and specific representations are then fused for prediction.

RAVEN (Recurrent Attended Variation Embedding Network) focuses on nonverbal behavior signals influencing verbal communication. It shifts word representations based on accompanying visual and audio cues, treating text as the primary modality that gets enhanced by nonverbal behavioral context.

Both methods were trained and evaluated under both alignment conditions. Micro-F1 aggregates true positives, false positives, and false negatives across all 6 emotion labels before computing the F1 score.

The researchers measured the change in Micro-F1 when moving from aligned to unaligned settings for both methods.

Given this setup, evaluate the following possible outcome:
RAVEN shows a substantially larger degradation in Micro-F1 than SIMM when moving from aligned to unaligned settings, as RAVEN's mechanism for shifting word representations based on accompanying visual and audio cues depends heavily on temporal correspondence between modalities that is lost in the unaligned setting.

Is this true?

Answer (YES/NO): NO